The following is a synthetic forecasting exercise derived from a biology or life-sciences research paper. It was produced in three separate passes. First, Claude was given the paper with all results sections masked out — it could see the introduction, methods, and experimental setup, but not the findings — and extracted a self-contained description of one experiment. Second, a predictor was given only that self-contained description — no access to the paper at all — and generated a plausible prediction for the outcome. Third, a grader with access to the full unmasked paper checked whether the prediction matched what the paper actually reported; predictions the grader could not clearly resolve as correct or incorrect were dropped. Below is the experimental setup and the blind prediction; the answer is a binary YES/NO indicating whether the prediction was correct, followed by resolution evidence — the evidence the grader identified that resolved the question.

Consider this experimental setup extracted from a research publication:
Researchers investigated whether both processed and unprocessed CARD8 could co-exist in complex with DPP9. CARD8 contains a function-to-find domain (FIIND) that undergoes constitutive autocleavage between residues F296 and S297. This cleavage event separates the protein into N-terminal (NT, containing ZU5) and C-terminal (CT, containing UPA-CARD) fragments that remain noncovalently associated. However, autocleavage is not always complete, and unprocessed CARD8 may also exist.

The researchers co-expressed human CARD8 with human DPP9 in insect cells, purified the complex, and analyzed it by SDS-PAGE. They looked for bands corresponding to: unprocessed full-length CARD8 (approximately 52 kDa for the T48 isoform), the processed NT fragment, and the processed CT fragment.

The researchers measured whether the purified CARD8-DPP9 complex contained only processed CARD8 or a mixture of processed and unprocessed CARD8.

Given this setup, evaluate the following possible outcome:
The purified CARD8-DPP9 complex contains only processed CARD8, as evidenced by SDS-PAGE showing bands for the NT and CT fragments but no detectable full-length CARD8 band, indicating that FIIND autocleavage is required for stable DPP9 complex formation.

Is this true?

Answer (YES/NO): NO